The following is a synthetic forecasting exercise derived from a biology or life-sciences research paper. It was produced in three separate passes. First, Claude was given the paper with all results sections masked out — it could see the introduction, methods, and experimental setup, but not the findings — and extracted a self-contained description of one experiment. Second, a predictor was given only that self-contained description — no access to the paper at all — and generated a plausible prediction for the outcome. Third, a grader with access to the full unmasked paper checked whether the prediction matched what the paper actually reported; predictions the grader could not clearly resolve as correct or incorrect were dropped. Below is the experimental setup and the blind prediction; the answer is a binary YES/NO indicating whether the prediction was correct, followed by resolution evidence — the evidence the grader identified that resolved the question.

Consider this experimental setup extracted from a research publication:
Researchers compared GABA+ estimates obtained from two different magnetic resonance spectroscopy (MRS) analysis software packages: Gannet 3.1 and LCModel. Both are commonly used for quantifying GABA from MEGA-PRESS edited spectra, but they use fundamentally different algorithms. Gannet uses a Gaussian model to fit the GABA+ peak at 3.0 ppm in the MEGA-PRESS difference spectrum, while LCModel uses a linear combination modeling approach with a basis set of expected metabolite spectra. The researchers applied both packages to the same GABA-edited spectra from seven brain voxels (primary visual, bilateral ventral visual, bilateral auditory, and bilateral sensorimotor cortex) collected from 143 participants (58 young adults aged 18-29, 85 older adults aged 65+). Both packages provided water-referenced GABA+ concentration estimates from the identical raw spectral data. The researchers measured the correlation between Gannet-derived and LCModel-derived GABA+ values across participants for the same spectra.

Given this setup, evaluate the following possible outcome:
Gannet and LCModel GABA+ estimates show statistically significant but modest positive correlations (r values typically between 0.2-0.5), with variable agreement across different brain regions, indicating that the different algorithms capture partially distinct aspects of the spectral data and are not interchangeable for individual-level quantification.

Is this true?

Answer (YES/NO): NO